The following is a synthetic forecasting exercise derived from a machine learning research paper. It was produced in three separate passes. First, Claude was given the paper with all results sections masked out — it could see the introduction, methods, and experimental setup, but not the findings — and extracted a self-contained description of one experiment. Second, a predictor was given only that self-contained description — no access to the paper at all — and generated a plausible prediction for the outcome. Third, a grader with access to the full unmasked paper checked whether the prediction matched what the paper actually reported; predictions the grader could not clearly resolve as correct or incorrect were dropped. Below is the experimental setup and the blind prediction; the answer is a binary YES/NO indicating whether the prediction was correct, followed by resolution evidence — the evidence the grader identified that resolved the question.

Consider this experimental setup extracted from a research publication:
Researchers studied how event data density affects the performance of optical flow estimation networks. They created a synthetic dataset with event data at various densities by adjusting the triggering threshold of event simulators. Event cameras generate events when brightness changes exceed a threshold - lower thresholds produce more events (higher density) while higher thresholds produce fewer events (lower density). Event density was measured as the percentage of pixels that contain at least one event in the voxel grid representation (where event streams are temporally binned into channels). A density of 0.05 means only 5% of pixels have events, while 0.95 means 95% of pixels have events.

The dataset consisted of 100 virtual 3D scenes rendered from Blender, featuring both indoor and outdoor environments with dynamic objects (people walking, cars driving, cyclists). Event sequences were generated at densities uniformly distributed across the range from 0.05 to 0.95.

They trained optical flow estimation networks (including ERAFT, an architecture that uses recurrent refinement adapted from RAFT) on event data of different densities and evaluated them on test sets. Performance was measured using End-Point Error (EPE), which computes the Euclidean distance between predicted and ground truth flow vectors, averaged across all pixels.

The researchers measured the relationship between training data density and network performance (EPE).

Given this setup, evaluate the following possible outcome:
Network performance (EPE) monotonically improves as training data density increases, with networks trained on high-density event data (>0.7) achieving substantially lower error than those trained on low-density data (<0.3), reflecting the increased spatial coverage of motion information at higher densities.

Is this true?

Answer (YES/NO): NO